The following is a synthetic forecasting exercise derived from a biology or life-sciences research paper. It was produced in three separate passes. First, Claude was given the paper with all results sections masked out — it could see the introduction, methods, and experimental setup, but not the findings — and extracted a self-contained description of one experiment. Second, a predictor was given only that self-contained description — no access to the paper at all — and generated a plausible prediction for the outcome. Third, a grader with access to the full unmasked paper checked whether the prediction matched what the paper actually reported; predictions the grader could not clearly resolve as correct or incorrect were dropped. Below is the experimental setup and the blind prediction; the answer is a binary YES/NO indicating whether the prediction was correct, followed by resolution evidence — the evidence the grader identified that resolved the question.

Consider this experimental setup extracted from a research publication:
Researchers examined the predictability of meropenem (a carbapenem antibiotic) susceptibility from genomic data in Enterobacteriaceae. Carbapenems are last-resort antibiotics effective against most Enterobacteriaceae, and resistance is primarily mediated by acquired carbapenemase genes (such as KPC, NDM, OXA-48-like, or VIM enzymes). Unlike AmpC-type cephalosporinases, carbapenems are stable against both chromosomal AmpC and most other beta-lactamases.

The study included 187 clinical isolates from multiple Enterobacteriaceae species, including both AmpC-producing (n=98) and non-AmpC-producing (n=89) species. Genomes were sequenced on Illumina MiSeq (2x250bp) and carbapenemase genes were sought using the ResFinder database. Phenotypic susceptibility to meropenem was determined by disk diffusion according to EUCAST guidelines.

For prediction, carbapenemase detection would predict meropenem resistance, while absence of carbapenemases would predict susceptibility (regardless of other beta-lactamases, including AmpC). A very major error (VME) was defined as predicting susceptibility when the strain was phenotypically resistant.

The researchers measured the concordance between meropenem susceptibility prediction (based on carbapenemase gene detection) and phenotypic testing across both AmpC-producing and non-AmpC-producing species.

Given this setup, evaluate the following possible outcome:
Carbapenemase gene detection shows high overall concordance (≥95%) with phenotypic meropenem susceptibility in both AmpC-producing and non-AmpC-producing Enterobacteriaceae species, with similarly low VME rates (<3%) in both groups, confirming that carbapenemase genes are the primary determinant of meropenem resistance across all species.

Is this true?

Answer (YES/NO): YES